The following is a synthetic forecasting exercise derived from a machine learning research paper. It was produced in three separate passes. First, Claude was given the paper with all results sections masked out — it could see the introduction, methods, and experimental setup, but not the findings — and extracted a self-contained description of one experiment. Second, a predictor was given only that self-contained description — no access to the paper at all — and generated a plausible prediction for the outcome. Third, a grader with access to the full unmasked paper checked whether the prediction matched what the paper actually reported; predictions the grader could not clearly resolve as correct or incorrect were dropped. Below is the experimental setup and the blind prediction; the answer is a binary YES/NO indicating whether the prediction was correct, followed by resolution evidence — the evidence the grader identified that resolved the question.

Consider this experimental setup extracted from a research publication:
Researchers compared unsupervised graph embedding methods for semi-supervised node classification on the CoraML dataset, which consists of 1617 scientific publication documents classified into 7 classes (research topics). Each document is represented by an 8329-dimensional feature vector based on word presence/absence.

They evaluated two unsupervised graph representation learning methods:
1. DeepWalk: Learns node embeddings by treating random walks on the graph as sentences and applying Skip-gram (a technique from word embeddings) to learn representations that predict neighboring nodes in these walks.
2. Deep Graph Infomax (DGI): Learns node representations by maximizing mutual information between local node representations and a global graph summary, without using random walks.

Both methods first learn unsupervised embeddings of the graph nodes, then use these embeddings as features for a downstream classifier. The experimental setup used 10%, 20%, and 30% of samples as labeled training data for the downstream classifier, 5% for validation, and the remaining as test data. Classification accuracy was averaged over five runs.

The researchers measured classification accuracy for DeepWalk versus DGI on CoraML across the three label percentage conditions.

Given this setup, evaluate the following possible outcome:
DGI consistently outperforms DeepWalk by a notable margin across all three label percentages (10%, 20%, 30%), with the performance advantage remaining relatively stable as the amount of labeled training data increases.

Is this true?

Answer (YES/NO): NO